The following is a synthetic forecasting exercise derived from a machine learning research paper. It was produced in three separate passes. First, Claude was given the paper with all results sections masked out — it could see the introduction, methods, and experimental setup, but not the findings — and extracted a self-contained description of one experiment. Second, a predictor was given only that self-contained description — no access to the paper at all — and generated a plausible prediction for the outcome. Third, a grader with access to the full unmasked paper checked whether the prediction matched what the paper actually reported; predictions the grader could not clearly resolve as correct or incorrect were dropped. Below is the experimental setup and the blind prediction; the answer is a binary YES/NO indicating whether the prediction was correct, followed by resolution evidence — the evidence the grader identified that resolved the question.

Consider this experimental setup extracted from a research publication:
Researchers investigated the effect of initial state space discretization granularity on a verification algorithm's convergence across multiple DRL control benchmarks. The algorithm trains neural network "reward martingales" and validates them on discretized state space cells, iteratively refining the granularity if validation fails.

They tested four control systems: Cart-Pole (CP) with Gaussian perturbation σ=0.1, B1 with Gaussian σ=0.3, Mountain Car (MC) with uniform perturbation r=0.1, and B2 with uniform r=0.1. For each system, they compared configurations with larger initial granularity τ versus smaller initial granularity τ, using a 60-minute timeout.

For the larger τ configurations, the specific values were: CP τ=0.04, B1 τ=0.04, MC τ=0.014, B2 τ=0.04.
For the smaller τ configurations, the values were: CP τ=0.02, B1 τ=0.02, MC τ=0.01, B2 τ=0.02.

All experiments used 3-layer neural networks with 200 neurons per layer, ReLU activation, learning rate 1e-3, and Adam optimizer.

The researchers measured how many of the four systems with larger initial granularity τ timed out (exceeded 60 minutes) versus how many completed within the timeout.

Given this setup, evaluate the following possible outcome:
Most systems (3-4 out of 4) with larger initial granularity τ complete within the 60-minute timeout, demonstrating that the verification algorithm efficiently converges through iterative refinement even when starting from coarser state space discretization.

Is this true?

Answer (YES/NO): NO